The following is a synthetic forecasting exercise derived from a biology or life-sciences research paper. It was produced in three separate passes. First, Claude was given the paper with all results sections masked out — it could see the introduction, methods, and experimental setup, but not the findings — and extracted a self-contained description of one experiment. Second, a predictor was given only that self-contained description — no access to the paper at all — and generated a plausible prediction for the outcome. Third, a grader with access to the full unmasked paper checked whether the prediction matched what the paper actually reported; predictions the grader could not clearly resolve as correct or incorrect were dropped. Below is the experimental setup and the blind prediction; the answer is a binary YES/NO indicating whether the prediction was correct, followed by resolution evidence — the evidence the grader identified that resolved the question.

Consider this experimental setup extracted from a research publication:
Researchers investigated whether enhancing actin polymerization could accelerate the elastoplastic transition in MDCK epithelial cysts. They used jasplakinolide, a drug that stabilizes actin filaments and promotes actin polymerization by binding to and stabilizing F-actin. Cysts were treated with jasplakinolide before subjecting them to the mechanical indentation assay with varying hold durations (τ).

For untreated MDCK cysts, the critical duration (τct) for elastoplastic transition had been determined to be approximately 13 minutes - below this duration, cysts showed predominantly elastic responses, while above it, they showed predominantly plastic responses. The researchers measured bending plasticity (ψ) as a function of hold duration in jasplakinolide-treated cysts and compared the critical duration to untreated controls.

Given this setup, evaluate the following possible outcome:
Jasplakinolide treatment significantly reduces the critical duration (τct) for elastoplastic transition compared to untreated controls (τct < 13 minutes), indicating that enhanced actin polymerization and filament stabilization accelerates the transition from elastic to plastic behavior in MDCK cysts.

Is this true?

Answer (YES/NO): YES